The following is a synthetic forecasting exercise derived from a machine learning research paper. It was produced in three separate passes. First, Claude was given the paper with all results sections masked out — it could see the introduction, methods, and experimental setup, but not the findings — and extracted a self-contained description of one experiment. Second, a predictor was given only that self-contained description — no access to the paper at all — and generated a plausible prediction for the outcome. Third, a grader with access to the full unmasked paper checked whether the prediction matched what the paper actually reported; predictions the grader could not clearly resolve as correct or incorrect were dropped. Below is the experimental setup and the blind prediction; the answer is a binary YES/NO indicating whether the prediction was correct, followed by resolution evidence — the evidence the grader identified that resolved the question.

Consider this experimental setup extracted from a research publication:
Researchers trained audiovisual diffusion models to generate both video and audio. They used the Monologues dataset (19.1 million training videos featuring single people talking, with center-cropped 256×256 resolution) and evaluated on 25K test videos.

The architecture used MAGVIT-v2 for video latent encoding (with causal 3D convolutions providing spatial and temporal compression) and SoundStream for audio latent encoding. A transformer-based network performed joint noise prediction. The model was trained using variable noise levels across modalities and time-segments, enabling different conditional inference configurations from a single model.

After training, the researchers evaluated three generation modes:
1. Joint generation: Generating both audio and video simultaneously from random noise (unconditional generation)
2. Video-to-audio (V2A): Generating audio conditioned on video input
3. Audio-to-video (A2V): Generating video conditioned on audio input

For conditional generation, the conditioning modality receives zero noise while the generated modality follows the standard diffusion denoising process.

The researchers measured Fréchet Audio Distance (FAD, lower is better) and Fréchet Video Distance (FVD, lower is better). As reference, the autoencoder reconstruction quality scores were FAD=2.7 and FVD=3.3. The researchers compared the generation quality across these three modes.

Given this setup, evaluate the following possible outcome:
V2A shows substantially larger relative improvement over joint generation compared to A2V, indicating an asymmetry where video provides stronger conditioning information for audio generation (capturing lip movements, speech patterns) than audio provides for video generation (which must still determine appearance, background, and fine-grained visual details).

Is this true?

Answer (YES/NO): NO